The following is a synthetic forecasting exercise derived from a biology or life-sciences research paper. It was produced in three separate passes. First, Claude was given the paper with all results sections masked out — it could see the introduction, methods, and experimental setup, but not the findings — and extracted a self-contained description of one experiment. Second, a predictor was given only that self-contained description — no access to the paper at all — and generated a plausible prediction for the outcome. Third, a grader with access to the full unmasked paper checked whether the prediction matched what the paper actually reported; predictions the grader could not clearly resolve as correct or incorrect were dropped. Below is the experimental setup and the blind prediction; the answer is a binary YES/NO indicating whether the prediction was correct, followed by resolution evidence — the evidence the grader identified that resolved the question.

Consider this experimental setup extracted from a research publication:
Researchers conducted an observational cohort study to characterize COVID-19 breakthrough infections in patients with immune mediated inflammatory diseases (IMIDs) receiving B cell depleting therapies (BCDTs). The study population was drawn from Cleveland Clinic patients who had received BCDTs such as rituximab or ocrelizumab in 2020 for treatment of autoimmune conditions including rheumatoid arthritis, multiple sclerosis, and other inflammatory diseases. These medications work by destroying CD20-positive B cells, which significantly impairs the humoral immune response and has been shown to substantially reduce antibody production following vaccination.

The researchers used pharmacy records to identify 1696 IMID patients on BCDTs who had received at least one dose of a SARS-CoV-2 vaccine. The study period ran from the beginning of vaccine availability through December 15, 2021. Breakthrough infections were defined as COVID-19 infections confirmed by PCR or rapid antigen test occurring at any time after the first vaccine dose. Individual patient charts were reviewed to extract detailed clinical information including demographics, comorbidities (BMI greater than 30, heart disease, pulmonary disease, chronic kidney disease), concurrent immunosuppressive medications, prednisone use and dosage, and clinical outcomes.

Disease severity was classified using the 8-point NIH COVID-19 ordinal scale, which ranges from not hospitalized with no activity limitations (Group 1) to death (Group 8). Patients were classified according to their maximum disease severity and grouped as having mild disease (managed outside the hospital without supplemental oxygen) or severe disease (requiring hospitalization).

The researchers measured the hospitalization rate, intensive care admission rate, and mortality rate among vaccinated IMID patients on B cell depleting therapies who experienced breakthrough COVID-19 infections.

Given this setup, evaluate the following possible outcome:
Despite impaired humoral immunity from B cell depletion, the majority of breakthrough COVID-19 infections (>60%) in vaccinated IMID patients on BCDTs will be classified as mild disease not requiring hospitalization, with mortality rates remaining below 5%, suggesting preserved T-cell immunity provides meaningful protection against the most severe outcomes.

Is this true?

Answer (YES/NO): NO